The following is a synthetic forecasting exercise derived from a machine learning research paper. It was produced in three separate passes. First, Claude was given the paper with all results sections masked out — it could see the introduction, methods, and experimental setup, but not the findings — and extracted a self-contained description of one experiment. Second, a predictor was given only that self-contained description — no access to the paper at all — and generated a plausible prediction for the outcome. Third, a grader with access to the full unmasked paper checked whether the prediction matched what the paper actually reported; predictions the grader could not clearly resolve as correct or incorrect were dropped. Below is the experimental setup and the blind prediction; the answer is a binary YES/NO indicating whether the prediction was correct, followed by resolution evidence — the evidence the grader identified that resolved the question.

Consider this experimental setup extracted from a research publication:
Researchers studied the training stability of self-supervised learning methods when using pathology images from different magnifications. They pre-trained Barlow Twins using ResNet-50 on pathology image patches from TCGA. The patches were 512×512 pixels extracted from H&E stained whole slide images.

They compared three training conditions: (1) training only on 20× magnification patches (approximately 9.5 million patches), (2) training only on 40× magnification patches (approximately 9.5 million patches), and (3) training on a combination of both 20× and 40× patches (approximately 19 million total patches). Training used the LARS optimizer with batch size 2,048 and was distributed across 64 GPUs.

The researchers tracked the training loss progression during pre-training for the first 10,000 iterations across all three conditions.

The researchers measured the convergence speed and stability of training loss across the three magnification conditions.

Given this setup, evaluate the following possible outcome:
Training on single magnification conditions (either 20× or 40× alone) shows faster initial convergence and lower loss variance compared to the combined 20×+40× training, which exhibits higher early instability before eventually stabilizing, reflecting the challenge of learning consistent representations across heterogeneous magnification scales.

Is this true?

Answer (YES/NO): NO